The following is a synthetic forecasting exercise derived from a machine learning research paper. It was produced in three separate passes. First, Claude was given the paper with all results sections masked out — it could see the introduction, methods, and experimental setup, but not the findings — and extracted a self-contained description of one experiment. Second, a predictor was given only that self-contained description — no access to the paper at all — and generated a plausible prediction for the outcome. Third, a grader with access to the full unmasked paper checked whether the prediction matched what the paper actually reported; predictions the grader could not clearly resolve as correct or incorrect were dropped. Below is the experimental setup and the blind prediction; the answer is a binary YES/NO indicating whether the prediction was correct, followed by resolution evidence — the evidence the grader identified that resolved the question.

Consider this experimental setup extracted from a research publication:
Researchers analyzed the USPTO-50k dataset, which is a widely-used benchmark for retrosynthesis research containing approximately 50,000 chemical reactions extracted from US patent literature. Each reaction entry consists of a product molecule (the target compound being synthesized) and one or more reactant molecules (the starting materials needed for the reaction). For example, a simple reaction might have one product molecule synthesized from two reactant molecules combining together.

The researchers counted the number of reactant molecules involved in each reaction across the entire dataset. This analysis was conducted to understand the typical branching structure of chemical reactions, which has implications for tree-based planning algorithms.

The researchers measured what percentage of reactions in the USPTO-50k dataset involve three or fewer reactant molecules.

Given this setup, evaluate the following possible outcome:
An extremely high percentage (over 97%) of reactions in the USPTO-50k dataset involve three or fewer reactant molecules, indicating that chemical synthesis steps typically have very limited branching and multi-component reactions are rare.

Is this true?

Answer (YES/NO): YES